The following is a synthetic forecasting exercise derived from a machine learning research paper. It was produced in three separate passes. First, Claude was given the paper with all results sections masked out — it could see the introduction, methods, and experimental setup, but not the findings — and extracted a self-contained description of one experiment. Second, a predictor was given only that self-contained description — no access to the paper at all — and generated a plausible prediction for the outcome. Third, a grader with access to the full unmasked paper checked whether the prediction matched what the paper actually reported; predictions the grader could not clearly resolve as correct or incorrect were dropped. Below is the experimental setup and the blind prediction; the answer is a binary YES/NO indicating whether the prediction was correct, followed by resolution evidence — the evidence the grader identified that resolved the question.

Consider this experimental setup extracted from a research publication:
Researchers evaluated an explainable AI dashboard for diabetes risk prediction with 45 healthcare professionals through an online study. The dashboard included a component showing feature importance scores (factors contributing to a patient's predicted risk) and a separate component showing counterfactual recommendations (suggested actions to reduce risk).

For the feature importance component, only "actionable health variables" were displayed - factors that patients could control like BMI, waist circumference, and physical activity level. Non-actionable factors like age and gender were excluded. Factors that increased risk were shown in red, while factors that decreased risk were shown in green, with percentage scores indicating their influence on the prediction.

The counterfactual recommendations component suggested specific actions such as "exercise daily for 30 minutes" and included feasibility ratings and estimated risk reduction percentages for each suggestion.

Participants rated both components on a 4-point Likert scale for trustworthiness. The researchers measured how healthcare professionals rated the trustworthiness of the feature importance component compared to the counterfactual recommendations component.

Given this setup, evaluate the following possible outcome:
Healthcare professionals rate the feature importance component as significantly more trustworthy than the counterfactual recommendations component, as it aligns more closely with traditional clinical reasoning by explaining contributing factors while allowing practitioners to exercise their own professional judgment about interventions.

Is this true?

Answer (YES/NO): NO